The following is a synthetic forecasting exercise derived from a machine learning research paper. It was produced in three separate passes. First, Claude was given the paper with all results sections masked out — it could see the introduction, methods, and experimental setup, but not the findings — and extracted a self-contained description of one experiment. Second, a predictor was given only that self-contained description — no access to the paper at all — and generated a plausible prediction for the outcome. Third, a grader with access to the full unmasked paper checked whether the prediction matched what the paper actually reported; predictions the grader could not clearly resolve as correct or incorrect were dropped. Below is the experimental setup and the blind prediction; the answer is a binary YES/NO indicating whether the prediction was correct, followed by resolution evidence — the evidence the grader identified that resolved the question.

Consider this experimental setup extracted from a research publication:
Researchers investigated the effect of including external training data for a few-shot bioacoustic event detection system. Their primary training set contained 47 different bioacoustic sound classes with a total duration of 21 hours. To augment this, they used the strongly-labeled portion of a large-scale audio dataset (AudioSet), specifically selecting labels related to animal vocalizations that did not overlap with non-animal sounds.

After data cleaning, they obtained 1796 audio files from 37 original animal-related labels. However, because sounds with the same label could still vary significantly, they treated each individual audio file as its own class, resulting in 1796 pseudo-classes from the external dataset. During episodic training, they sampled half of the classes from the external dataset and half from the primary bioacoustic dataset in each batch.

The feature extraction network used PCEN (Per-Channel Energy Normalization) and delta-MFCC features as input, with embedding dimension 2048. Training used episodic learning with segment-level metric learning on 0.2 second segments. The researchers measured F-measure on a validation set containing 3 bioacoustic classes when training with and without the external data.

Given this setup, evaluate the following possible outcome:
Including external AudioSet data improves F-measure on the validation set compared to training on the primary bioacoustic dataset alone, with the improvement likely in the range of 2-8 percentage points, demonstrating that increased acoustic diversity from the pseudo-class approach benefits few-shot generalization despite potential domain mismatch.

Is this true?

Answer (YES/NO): NO